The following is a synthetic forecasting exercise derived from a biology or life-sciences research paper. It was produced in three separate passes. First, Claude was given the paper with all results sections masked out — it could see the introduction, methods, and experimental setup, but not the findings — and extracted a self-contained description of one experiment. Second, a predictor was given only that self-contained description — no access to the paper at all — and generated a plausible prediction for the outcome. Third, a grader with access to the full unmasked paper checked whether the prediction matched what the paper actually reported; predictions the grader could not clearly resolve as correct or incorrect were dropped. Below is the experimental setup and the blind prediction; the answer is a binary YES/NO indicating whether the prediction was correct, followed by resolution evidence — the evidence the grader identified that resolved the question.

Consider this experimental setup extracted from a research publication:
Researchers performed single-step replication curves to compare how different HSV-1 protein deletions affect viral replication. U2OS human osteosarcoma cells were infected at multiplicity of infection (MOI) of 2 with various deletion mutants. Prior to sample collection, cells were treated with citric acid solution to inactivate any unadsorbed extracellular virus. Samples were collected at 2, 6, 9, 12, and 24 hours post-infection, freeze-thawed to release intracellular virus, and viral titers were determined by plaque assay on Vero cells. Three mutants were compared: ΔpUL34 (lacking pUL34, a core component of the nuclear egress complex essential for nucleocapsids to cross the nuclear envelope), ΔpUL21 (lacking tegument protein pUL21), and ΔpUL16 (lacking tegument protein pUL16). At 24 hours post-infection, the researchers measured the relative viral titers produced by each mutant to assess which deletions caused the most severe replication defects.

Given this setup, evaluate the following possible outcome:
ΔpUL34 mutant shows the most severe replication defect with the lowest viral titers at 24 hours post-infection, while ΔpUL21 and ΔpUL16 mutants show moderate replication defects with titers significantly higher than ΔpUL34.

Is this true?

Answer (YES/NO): YES